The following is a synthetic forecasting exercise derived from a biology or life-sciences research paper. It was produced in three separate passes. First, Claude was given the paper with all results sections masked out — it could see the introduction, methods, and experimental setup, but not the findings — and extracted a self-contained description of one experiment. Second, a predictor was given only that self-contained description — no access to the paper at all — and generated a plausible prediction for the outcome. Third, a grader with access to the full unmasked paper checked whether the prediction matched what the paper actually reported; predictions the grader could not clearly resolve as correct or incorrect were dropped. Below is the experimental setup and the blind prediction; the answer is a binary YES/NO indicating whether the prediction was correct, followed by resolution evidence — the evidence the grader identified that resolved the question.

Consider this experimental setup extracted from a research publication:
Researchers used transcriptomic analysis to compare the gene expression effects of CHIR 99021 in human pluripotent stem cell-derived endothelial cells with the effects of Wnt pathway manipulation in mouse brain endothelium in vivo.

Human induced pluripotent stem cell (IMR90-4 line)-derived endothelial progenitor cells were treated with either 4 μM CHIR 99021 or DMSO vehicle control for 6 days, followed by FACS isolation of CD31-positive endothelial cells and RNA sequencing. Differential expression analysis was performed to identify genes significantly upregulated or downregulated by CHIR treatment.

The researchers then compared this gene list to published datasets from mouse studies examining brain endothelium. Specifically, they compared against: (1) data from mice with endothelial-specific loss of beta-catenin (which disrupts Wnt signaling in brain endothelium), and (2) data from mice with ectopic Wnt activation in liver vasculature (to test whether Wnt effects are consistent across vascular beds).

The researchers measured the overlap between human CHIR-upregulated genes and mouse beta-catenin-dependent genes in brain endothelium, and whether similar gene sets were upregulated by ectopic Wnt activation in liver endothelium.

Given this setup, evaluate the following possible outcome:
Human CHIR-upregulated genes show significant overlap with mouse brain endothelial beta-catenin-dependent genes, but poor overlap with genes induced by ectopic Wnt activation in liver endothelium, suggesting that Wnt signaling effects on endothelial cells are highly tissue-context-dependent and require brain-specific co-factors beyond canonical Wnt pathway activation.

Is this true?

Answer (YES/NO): YES